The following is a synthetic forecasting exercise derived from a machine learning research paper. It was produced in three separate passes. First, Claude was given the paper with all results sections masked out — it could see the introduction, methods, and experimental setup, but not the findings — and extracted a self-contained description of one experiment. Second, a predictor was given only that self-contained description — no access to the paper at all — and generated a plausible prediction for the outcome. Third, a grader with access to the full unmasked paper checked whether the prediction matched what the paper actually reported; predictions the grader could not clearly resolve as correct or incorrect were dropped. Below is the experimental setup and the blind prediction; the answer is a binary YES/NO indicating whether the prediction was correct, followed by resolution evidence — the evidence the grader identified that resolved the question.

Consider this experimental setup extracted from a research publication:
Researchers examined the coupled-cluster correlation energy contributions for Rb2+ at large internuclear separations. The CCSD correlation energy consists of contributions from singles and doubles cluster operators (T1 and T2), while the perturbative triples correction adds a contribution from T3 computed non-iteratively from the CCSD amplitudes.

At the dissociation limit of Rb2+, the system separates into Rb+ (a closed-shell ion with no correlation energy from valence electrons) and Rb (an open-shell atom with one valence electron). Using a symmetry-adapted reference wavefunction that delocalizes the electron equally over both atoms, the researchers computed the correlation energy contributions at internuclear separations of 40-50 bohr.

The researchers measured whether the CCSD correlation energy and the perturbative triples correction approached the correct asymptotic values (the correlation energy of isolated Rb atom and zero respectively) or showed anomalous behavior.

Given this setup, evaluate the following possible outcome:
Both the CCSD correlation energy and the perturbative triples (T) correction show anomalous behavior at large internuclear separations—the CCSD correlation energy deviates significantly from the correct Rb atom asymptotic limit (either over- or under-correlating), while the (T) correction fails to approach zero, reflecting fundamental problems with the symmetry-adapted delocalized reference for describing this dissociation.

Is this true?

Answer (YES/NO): NO